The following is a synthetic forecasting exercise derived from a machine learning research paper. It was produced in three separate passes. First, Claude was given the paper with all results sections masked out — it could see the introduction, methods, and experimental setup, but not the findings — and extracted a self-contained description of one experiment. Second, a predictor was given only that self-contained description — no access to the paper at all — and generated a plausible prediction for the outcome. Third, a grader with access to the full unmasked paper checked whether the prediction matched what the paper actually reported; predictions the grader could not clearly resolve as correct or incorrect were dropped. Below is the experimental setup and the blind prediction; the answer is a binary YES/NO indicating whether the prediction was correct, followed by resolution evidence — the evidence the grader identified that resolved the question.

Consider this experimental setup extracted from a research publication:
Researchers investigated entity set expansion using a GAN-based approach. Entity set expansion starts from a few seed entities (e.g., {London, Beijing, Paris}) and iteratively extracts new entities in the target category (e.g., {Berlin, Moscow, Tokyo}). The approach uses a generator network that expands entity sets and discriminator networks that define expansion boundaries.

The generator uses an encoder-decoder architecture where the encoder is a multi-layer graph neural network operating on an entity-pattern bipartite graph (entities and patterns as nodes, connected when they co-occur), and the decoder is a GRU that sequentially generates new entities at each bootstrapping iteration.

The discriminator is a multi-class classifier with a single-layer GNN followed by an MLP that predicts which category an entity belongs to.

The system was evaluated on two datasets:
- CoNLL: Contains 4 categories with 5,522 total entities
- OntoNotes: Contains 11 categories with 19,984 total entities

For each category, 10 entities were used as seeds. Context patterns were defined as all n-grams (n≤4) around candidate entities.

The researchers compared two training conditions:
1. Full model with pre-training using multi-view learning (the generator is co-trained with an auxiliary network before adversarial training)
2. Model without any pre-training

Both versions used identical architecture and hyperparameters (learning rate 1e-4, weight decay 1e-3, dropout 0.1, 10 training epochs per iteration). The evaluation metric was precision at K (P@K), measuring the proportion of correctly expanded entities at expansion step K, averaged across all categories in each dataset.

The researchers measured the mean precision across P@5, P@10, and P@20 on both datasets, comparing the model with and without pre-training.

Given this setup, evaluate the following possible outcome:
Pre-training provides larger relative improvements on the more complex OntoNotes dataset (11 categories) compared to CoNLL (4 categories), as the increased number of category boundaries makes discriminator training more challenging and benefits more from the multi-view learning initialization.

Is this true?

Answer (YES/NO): YES